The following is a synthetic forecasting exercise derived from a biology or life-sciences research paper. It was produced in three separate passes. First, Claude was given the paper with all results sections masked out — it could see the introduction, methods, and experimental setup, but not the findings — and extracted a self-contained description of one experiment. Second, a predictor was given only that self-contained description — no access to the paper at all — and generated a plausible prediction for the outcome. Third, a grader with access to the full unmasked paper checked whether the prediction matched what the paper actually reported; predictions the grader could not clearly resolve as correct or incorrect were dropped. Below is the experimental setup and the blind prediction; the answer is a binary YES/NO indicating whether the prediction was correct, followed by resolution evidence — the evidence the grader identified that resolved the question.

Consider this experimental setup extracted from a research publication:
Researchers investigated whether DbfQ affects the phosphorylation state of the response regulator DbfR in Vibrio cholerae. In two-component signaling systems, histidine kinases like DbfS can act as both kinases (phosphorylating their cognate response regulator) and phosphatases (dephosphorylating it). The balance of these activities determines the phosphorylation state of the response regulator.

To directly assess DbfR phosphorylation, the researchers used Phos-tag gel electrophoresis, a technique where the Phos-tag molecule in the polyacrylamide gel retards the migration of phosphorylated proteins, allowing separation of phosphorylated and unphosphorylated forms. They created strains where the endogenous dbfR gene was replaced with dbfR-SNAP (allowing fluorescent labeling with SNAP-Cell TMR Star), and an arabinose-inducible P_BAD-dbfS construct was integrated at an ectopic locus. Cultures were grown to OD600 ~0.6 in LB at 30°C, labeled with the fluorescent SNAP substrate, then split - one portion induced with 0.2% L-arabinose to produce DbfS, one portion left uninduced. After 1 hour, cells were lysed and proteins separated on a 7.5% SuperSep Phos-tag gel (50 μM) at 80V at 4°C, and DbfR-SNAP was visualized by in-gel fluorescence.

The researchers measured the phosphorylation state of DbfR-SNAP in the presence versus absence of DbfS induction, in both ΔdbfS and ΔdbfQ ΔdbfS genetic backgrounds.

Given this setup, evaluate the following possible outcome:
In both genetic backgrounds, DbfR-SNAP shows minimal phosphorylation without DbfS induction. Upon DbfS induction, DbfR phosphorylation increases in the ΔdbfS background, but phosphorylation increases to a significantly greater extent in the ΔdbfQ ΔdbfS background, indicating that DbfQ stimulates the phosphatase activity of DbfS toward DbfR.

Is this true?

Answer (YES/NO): NO